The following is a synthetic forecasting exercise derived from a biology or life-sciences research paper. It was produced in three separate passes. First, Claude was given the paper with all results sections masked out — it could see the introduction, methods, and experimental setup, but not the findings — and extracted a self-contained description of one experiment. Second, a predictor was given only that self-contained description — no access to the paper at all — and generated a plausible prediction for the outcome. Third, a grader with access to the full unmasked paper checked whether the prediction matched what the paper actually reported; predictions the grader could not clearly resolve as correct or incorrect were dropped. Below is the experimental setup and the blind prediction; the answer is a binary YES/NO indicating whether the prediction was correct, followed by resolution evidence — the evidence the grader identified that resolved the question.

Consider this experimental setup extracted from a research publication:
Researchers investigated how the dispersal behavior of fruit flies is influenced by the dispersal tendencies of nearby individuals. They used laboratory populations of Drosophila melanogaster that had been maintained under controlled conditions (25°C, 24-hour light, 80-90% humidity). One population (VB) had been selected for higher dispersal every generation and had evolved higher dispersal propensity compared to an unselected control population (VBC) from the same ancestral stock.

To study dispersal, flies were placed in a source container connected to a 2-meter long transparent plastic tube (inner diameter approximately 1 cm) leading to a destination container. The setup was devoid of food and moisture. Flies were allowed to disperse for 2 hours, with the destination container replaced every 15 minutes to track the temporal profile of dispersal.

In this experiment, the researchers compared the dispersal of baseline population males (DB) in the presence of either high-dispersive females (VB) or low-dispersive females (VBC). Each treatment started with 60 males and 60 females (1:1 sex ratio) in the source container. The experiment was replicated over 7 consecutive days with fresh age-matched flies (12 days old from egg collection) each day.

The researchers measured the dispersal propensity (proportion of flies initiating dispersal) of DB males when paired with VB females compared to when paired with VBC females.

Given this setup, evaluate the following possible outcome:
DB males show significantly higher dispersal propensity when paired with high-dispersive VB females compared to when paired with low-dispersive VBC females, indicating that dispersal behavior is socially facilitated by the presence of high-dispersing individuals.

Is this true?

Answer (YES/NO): NO